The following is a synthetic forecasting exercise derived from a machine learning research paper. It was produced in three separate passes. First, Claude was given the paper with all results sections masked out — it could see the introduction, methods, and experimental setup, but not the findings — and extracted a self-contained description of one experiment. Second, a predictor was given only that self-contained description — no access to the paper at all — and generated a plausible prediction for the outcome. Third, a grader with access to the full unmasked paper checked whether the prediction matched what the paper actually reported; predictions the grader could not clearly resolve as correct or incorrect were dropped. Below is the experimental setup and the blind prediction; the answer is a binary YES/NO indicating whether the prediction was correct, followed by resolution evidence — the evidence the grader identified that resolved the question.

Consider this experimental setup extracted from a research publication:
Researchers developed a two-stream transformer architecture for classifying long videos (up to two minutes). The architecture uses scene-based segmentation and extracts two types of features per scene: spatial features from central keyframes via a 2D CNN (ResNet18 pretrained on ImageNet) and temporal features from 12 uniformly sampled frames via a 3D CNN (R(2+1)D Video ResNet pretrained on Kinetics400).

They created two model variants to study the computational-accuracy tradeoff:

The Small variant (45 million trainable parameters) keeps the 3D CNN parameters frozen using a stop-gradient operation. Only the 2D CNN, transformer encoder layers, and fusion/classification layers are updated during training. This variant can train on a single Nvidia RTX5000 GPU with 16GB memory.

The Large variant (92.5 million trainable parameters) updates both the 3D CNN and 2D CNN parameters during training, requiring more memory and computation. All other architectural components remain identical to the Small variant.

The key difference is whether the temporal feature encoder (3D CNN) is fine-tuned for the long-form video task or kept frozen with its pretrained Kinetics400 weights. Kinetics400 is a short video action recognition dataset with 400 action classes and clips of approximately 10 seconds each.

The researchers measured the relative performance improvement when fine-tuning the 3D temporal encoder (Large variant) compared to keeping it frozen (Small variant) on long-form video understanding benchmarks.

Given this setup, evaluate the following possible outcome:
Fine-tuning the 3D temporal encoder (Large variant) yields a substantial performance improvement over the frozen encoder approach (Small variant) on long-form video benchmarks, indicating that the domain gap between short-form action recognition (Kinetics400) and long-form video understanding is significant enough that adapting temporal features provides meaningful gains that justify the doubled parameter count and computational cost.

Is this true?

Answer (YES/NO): YES